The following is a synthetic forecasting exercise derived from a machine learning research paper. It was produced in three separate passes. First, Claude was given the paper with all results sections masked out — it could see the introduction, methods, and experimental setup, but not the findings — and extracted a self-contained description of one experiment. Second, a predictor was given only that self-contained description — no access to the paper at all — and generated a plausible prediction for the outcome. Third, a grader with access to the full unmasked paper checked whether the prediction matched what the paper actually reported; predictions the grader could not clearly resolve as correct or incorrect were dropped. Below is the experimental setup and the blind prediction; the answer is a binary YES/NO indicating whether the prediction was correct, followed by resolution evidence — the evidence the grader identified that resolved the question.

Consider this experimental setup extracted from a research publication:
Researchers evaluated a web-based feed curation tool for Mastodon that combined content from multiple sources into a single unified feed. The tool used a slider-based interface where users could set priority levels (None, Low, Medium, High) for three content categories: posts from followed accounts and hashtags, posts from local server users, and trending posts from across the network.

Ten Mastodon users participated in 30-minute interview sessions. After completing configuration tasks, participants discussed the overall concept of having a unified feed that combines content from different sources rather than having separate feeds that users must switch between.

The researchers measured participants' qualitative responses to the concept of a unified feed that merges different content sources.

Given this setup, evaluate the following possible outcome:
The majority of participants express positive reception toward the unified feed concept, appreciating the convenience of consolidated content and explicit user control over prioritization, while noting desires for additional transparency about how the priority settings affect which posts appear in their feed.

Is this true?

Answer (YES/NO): YES